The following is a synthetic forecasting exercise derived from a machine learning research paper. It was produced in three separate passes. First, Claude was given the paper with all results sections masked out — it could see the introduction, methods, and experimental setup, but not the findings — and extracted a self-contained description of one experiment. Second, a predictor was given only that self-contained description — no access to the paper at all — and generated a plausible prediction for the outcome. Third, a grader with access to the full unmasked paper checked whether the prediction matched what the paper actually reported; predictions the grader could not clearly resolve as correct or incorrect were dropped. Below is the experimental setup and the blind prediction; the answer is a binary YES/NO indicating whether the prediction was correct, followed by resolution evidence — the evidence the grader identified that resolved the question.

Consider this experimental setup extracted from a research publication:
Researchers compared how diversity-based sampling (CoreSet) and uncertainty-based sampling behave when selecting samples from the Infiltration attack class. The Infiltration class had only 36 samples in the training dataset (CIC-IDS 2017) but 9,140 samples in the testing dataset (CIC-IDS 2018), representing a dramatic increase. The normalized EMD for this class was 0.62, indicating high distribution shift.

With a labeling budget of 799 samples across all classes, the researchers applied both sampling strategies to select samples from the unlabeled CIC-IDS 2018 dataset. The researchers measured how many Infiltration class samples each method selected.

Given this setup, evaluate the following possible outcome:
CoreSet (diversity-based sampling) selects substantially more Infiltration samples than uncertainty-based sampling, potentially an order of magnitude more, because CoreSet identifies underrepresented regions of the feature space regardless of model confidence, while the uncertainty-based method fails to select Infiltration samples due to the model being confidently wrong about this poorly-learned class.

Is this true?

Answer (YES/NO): YES